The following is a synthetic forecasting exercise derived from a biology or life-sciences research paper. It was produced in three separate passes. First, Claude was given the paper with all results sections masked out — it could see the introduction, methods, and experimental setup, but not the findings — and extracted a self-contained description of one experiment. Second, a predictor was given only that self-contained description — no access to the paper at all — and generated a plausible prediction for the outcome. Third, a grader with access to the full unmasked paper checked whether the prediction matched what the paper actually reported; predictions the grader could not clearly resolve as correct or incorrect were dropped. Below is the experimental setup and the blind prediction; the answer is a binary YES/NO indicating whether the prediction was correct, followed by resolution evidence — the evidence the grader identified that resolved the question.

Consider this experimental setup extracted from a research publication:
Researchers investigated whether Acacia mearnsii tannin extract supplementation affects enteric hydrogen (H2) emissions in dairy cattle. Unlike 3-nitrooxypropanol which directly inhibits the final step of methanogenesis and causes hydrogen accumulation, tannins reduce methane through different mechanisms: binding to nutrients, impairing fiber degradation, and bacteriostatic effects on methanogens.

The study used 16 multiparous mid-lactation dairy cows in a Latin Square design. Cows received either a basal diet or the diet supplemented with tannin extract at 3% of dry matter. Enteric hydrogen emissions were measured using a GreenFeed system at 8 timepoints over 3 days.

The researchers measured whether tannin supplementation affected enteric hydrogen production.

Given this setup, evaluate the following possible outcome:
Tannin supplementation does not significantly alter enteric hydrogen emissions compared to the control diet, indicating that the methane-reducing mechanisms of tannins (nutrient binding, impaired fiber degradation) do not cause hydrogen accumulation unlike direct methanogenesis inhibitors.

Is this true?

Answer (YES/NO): YES